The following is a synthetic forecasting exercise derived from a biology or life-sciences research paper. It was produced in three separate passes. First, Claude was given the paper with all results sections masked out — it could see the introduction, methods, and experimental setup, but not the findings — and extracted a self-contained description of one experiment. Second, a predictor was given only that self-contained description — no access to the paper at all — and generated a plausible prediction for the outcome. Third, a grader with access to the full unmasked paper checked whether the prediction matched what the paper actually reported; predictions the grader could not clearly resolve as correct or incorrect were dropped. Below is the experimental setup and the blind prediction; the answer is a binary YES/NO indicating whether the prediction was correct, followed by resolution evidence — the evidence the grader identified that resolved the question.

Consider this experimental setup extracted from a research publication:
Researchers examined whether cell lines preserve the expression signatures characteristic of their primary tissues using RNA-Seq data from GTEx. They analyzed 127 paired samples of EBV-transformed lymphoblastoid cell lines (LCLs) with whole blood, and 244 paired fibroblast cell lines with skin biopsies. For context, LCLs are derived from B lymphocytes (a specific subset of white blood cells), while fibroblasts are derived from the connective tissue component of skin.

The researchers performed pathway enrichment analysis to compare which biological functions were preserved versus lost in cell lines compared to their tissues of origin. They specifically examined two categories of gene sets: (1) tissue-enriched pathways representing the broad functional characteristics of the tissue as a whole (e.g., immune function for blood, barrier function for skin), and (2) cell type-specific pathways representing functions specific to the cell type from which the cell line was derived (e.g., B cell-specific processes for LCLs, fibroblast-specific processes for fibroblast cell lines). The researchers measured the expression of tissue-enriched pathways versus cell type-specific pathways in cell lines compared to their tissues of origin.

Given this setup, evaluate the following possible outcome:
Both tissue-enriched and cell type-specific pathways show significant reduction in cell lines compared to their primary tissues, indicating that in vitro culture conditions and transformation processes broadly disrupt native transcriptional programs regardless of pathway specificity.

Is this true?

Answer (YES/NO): NO